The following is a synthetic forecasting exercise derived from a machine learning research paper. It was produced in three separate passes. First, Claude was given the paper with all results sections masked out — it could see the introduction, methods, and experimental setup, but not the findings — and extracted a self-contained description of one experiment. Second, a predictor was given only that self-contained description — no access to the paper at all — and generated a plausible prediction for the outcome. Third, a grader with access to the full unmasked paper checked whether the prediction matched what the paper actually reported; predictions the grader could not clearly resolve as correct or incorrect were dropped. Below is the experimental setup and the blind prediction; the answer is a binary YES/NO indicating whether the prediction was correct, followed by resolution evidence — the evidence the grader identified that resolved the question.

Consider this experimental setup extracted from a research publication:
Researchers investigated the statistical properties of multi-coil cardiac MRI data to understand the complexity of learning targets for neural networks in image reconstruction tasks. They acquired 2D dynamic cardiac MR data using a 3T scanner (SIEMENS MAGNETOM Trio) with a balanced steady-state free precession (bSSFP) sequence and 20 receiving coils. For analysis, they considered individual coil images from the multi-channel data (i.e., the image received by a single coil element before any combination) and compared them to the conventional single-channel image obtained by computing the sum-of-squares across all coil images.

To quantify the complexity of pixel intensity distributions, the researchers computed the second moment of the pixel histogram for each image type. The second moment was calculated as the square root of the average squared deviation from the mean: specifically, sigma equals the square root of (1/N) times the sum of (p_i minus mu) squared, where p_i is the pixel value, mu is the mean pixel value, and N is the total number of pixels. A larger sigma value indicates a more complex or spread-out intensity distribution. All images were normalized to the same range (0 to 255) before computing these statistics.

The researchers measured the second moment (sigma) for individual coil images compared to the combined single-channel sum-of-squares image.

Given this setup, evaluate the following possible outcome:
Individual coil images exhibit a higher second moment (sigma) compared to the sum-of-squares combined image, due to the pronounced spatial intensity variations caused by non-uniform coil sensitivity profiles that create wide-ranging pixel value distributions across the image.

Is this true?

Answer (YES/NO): NO